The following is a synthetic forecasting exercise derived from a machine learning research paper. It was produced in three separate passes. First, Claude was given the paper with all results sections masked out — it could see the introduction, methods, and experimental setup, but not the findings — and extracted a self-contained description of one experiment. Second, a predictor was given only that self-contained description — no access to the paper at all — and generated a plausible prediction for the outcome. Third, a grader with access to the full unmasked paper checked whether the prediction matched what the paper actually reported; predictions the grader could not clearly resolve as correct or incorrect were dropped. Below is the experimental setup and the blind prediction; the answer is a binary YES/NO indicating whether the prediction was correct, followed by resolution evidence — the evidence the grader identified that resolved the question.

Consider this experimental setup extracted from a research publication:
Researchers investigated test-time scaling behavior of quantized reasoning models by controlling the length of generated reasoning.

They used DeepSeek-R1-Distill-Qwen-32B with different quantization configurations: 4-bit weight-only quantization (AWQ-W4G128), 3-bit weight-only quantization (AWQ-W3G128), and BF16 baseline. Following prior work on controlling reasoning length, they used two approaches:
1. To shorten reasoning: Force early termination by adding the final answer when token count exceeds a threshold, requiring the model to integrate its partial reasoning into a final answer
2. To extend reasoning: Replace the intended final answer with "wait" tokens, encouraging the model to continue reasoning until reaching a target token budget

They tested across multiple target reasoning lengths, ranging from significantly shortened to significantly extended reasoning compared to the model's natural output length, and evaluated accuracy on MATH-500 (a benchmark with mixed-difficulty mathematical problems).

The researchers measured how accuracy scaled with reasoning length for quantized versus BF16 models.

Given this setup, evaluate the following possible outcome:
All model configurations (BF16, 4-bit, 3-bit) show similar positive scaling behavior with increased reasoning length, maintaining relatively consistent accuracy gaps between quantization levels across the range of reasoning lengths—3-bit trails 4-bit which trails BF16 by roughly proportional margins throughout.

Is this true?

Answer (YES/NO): NO